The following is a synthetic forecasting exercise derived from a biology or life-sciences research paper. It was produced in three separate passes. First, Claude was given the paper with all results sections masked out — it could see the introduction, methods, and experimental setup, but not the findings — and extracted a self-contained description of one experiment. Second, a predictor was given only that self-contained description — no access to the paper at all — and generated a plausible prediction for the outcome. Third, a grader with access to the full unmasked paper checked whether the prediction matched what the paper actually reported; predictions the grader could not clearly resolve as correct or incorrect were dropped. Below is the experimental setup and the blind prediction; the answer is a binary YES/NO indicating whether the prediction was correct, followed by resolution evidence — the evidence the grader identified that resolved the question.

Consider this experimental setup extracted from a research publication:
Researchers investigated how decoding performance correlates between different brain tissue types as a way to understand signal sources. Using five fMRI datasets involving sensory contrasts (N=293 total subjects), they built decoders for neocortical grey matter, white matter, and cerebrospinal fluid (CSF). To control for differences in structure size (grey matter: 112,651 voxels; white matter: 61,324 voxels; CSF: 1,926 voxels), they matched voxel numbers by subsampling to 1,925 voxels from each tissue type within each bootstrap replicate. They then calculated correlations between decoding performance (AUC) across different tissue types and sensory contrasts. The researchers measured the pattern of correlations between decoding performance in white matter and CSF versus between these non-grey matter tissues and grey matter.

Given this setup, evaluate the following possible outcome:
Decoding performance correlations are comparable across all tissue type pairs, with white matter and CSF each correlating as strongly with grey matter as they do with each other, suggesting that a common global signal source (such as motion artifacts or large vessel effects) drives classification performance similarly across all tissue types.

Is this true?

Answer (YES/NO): NO